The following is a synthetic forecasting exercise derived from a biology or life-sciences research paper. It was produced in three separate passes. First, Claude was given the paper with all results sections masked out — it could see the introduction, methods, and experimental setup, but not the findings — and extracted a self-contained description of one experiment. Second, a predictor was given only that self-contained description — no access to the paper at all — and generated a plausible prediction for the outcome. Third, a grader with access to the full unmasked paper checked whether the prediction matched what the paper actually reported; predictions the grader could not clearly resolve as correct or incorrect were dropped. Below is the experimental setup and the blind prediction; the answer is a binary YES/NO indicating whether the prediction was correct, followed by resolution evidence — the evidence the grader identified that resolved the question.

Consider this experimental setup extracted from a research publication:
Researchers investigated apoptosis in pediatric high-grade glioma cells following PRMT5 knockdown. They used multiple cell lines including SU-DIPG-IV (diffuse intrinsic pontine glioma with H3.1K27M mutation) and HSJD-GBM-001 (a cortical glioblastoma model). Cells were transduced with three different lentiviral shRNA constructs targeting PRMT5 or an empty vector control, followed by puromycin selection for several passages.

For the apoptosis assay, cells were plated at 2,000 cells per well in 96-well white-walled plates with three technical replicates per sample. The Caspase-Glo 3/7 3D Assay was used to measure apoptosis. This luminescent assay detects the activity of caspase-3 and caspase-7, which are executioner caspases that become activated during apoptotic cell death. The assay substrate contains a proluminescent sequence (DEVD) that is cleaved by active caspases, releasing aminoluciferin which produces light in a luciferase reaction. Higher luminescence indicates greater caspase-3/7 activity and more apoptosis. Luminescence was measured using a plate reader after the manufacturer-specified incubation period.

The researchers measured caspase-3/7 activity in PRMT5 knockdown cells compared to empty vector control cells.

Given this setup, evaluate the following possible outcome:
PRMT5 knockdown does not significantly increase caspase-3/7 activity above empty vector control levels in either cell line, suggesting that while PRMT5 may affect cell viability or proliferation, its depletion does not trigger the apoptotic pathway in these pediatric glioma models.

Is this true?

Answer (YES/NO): NO